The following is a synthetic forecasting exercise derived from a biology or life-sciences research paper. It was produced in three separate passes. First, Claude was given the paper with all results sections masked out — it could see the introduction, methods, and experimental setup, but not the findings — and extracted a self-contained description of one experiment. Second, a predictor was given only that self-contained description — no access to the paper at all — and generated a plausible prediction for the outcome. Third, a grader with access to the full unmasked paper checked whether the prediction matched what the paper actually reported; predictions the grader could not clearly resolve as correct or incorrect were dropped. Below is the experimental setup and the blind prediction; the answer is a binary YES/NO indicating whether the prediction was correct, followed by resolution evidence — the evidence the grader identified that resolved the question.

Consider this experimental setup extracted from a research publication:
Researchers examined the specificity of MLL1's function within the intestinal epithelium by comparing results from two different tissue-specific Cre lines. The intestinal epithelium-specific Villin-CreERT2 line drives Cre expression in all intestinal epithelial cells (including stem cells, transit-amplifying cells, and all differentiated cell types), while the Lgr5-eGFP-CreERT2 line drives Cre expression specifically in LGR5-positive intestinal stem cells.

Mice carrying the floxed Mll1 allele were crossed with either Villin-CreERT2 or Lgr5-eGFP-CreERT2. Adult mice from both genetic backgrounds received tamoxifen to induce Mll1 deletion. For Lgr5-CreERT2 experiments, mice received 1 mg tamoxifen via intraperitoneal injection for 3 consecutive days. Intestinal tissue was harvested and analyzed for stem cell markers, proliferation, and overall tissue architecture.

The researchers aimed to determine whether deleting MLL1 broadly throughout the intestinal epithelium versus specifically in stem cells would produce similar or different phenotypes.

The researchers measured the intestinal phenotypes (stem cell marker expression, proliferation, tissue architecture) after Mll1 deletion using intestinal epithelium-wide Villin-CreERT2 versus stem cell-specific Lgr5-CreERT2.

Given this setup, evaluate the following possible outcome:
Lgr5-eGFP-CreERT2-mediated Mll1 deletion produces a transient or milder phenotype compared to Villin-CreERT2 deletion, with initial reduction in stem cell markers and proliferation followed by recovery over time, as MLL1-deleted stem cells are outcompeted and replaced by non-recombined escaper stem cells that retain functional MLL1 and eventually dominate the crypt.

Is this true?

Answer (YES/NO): NO